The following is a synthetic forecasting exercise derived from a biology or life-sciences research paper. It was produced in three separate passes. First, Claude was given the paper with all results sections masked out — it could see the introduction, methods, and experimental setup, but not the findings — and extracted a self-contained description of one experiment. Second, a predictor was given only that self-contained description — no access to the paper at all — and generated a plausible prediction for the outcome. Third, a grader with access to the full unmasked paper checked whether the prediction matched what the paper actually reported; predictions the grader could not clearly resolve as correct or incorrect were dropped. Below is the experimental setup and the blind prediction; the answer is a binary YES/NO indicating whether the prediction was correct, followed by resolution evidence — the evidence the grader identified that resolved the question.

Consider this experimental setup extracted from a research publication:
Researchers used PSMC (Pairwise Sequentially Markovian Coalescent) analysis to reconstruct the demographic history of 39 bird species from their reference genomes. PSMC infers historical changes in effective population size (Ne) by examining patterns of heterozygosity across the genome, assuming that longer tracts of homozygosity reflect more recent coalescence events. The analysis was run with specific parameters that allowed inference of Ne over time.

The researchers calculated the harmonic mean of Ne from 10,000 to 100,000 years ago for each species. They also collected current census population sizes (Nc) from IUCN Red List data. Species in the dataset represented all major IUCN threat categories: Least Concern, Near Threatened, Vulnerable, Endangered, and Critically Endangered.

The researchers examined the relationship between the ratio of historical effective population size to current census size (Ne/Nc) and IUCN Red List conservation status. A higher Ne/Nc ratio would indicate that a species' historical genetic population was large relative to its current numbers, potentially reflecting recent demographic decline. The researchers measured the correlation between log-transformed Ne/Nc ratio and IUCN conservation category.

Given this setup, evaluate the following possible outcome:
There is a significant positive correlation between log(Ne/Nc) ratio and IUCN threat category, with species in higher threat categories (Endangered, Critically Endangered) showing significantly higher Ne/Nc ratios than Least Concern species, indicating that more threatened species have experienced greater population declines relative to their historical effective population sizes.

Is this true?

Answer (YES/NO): YES